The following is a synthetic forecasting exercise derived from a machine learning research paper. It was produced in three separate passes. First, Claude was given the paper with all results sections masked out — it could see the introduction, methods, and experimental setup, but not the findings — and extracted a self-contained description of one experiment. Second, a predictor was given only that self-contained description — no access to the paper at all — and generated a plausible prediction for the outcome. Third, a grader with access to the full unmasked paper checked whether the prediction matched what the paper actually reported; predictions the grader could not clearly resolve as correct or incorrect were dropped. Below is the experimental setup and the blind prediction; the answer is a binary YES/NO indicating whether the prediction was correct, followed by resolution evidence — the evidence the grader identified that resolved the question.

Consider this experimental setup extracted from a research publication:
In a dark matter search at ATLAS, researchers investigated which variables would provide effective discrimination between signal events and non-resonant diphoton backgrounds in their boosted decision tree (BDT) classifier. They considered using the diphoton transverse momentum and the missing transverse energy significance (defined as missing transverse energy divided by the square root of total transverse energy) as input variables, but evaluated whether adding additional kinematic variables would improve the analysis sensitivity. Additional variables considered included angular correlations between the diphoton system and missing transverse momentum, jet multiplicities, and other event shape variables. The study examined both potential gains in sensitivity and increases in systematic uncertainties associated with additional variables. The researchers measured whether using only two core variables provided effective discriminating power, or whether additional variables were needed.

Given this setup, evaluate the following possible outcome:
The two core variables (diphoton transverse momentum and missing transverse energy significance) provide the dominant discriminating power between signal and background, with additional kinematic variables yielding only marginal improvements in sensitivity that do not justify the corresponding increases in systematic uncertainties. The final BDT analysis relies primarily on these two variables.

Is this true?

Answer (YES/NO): YES